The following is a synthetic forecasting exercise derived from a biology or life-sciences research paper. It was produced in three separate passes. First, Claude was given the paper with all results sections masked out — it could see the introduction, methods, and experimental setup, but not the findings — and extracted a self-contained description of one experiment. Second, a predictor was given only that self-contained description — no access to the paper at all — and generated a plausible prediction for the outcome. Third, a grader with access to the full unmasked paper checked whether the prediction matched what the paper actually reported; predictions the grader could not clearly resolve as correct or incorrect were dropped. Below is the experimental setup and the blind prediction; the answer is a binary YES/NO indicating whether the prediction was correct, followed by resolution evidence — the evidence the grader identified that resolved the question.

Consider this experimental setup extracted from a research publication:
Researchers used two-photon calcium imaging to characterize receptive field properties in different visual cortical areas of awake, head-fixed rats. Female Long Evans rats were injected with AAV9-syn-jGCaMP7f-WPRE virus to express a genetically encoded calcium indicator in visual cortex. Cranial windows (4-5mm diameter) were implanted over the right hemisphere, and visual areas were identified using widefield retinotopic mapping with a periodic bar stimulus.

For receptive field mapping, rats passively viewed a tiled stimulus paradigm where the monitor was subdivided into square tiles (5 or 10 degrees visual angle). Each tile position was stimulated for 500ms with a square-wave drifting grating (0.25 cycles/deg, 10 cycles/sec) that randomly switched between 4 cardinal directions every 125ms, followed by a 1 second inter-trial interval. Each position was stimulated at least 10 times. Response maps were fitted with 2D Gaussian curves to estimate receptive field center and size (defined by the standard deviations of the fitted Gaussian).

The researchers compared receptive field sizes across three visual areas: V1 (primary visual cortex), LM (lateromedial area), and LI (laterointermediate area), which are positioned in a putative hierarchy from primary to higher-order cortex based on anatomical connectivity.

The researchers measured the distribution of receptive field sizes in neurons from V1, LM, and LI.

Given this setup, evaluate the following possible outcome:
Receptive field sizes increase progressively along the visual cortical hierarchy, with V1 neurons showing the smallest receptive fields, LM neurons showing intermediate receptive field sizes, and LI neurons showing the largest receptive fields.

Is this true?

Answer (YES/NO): YES